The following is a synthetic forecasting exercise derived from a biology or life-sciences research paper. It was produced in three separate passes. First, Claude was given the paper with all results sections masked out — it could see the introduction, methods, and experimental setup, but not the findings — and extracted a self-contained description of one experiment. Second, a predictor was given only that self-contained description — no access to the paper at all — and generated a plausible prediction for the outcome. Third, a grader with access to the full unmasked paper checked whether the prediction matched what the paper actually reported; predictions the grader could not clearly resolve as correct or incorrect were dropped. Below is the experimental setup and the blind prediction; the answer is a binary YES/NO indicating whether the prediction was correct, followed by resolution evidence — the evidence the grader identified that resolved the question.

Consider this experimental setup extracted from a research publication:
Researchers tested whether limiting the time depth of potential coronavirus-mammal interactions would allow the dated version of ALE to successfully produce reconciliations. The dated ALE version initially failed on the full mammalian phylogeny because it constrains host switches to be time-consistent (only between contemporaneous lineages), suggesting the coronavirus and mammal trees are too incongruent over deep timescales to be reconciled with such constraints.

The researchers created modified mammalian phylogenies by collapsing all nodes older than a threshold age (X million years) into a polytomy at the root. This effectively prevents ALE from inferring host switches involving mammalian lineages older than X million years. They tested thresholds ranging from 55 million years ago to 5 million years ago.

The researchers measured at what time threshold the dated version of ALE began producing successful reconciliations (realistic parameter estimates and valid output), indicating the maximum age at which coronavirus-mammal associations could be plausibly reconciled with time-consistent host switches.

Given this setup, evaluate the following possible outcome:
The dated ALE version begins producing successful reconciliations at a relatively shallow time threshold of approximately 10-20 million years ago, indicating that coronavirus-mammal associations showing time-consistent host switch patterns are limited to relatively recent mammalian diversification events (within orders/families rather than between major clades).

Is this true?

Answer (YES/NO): NO